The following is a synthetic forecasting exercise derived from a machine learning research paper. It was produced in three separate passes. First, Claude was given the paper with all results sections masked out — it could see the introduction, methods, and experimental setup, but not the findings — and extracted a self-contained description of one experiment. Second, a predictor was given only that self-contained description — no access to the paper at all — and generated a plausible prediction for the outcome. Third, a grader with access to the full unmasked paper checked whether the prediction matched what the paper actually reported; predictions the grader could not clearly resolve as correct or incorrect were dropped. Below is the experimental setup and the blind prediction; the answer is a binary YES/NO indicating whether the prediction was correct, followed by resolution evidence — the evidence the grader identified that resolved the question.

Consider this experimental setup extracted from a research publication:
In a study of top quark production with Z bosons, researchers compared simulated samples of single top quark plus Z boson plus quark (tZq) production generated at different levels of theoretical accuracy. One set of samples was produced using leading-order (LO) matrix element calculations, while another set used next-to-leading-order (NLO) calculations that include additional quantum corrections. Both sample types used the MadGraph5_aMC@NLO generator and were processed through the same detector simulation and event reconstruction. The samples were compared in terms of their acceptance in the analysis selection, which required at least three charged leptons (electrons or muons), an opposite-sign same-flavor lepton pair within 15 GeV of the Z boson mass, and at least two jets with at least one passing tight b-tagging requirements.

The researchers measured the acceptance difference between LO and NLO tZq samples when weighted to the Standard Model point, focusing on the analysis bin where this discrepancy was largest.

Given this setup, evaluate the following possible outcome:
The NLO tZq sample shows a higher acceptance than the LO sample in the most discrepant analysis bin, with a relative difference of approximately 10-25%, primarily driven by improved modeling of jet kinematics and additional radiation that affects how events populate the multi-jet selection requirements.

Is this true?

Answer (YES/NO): NO